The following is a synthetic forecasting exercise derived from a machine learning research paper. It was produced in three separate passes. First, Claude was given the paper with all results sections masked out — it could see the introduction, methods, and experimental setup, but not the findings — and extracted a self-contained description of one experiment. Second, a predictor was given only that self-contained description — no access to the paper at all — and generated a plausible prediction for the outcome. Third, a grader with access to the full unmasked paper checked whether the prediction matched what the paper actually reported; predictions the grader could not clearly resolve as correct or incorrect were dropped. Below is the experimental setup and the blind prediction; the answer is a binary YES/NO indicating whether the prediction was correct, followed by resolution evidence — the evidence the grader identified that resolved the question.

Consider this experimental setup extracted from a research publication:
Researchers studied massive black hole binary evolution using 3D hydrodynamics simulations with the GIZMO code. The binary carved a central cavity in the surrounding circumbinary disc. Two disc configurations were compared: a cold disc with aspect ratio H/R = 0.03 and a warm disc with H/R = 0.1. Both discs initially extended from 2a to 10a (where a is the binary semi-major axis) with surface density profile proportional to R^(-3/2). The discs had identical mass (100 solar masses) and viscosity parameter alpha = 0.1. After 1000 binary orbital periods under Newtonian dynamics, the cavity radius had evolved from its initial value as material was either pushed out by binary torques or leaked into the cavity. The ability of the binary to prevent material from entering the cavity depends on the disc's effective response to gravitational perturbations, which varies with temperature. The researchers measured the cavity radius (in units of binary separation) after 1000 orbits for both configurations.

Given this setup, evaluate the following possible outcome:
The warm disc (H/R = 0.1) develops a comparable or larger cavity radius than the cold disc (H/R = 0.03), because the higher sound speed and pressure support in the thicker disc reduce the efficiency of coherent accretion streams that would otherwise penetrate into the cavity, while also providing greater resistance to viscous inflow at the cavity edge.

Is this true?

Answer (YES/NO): NO